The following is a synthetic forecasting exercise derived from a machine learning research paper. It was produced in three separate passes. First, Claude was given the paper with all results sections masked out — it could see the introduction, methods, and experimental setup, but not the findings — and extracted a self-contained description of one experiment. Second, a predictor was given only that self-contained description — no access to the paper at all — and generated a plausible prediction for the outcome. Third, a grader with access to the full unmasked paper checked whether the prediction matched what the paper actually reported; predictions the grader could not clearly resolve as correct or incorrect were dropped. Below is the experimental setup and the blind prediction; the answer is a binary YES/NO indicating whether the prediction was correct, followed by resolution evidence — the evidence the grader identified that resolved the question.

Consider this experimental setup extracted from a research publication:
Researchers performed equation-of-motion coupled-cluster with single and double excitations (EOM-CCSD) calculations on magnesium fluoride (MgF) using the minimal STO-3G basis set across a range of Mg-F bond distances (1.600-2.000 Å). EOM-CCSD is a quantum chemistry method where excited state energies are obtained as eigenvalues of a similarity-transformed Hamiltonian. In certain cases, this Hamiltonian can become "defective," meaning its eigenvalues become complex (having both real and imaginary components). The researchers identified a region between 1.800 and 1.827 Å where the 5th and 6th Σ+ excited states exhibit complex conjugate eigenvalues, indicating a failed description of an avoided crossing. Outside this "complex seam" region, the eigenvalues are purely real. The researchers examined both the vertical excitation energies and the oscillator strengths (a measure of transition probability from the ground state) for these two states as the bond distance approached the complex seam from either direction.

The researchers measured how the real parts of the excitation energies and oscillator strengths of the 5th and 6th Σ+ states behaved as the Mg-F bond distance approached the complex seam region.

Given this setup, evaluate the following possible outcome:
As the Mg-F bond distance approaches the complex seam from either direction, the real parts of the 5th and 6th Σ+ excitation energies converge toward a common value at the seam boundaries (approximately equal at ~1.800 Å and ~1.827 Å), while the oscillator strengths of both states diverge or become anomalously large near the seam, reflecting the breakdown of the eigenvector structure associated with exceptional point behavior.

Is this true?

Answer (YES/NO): YES